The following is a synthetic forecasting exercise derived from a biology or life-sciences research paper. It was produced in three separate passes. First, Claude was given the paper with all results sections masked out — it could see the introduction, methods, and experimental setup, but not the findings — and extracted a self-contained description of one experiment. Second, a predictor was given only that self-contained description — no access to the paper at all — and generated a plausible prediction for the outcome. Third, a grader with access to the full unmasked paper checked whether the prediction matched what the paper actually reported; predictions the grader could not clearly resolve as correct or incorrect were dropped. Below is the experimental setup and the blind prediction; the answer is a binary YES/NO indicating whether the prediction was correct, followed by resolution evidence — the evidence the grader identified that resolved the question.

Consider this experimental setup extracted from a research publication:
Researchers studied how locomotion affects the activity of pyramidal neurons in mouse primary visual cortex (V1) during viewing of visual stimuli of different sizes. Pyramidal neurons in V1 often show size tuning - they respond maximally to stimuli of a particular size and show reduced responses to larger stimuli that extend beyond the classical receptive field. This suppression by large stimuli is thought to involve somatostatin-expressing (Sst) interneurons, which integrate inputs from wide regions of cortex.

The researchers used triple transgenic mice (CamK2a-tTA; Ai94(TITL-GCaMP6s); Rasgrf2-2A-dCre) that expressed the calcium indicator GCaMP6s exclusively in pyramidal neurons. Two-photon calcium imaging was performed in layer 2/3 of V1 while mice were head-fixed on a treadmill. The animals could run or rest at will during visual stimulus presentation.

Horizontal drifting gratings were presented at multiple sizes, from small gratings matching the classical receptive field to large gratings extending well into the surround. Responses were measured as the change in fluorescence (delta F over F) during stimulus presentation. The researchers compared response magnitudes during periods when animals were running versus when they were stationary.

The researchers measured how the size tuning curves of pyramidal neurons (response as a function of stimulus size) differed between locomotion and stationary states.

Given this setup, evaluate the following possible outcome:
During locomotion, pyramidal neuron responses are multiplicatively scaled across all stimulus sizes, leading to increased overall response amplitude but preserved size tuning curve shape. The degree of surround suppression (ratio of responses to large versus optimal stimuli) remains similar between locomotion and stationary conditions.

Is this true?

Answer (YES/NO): NO